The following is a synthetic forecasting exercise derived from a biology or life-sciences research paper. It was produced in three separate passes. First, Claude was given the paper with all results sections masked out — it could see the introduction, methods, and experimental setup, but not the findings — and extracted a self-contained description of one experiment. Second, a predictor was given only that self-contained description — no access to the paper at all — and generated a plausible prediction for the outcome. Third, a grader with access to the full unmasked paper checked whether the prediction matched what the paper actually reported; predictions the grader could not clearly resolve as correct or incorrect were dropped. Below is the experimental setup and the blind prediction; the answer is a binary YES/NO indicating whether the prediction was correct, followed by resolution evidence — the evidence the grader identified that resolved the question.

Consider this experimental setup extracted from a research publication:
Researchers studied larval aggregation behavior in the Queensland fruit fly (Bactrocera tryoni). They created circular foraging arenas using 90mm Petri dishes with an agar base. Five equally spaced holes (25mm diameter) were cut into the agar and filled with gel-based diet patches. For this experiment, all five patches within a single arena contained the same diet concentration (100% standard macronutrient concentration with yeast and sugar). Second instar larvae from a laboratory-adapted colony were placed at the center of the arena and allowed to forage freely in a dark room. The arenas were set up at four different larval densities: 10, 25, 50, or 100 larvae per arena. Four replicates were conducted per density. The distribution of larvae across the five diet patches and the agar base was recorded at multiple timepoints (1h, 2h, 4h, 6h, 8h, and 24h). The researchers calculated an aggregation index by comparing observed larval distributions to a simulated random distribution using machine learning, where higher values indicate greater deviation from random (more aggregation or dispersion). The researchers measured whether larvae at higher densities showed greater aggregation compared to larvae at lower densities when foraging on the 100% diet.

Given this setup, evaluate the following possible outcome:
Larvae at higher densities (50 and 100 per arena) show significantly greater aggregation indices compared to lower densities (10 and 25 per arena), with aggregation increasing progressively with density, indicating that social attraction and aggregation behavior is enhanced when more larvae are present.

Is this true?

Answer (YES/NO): NO